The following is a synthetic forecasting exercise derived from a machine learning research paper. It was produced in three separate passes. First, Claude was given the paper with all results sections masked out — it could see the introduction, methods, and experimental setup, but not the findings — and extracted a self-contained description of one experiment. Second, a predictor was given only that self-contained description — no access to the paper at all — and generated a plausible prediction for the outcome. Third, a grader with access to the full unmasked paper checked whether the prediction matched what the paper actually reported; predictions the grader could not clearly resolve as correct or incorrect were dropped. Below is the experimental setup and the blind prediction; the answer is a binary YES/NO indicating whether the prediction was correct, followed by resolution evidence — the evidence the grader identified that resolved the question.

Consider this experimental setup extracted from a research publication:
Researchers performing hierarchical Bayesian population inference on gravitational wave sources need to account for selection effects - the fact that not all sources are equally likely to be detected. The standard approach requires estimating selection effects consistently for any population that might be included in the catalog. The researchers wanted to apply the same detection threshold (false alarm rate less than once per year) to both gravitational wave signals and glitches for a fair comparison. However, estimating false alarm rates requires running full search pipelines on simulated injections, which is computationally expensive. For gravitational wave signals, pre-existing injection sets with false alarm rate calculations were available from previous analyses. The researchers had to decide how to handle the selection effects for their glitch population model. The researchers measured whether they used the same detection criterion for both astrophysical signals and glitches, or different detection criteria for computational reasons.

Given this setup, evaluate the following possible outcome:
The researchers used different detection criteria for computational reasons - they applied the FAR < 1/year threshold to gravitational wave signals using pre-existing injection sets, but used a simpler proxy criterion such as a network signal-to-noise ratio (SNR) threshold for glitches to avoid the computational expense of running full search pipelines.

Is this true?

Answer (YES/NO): YES